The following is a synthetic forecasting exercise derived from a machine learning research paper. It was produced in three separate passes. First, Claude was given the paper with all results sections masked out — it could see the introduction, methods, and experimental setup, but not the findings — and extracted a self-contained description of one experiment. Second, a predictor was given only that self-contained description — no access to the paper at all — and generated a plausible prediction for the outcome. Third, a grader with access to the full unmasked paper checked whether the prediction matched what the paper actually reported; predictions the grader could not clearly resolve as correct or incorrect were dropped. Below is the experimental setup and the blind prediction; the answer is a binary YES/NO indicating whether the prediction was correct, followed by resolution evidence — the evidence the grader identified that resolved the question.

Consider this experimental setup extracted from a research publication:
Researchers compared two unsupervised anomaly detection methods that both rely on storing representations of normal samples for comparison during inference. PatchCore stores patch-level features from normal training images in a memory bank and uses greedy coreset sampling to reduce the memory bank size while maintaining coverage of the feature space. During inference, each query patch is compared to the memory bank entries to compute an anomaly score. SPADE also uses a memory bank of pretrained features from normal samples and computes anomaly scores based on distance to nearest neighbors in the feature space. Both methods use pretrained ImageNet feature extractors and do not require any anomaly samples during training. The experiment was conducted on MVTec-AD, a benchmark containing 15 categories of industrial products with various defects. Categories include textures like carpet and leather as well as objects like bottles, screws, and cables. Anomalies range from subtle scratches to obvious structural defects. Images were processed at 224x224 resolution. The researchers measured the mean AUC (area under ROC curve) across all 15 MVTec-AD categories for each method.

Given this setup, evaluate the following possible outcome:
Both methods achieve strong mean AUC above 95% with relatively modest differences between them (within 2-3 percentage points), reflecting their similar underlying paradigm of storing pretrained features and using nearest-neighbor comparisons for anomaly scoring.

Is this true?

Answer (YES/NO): NO